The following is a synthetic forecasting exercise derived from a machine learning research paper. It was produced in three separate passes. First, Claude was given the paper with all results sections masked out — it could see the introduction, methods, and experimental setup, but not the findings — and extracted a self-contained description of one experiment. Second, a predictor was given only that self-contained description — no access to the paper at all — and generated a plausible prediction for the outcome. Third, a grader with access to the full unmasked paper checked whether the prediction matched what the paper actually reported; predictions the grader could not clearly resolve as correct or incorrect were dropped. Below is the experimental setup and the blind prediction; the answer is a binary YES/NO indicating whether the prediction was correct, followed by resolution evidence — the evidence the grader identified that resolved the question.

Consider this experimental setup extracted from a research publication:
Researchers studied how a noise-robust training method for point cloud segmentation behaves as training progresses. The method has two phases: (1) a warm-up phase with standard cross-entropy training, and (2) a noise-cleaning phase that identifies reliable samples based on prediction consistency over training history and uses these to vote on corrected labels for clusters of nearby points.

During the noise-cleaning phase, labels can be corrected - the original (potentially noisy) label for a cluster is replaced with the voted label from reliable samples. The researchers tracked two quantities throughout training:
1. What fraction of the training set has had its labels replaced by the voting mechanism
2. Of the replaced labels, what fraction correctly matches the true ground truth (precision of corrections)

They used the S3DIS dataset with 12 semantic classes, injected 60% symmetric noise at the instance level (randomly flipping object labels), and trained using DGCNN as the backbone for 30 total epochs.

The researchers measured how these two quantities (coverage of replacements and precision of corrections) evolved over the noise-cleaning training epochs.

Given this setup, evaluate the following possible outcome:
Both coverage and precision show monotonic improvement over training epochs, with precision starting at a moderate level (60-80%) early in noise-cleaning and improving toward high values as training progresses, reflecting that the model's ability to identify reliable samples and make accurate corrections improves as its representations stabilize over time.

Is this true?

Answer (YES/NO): NO